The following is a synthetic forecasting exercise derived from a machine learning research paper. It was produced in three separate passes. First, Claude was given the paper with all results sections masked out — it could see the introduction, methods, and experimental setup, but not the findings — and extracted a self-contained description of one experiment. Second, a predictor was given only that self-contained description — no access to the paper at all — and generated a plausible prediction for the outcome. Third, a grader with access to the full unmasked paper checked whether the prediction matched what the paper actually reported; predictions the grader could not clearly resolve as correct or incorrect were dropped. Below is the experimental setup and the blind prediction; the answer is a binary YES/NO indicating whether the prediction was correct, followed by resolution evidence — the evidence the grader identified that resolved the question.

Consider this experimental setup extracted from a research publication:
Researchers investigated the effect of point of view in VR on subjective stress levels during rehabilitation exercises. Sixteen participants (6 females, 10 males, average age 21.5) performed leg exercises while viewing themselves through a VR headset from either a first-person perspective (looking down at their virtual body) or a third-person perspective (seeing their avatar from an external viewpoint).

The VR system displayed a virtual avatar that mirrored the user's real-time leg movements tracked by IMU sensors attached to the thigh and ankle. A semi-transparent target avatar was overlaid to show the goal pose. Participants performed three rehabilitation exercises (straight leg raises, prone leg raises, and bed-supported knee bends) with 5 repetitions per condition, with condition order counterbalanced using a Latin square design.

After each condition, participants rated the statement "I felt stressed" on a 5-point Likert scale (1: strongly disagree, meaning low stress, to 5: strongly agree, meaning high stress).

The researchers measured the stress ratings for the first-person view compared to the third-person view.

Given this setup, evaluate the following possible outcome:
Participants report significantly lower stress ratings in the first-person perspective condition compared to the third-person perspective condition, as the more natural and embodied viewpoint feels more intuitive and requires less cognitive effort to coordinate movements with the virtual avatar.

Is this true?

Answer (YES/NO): NO